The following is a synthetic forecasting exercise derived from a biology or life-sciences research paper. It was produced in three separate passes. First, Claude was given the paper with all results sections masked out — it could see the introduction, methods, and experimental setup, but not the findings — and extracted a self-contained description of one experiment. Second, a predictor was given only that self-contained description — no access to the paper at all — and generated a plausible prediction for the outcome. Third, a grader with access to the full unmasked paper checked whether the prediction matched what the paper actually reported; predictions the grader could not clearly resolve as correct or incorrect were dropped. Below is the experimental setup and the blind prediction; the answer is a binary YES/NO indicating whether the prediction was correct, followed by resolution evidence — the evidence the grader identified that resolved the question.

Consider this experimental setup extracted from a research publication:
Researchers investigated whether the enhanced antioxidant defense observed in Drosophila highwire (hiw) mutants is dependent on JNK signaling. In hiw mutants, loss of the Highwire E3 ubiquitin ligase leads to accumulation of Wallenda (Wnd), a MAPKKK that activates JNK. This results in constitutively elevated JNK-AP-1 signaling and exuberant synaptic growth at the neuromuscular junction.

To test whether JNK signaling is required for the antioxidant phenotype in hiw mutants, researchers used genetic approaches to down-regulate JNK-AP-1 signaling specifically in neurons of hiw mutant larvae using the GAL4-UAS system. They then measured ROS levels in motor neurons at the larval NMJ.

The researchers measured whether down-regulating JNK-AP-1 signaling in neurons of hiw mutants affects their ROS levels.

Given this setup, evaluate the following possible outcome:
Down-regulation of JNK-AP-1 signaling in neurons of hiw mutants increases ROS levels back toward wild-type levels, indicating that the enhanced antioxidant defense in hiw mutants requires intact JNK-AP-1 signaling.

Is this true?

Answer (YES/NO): YES